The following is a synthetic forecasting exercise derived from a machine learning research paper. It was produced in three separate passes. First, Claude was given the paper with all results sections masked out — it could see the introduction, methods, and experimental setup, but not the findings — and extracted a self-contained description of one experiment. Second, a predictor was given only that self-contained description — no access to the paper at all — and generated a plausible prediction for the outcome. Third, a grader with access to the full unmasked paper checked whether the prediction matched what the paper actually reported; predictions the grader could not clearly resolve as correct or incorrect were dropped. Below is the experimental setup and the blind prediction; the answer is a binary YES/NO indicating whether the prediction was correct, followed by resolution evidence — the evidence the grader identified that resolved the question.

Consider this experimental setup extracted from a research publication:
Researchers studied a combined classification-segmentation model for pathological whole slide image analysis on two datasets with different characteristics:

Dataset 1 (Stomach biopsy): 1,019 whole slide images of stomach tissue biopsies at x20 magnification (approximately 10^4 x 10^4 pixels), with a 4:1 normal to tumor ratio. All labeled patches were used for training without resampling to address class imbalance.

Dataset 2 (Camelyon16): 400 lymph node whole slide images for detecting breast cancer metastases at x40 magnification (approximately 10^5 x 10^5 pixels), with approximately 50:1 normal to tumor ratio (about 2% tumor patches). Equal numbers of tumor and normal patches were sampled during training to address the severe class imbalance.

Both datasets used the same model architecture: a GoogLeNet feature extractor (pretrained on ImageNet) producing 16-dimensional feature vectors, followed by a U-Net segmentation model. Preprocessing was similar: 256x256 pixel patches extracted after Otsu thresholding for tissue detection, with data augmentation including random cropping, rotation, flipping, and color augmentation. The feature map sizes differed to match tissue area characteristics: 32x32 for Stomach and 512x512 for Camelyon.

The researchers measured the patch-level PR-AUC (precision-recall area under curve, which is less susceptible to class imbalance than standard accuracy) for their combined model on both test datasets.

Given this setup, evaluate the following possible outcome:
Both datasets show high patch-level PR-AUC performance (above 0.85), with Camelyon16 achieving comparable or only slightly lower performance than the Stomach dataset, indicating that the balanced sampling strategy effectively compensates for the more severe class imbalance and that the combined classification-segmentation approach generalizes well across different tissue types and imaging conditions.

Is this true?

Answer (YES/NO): YES